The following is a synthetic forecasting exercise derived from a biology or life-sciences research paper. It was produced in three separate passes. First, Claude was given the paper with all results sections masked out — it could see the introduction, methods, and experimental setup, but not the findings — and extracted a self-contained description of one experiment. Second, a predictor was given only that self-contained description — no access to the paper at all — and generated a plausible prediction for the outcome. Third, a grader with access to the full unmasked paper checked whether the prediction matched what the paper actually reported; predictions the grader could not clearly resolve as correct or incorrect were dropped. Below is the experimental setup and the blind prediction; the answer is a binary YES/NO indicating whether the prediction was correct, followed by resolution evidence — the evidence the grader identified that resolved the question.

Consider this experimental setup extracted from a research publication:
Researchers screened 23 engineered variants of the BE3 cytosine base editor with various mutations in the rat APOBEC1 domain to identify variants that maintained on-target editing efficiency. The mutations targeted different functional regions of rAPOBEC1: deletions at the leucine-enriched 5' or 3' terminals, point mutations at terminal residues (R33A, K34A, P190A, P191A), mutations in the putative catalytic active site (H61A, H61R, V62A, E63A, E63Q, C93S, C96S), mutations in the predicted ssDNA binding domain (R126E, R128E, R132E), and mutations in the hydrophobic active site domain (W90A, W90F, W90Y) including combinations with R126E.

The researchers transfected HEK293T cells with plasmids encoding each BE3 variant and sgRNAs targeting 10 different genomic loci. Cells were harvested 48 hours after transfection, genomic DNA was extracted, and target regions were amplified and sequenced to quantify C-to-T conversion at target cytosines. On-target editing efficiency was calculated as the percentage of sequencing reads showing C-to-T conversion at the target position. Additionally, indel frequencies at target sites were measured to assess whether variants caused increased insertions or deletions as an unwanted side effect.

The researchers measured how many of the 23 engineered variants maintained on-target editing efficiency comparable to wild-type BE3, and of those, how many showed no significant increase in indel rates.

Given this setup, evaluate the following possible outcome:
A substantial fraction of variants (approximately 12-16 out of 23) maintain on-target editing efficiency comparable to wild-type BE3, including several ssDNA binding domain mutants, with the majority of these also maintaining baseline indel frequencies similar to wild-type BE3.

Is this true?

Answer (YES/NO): NO